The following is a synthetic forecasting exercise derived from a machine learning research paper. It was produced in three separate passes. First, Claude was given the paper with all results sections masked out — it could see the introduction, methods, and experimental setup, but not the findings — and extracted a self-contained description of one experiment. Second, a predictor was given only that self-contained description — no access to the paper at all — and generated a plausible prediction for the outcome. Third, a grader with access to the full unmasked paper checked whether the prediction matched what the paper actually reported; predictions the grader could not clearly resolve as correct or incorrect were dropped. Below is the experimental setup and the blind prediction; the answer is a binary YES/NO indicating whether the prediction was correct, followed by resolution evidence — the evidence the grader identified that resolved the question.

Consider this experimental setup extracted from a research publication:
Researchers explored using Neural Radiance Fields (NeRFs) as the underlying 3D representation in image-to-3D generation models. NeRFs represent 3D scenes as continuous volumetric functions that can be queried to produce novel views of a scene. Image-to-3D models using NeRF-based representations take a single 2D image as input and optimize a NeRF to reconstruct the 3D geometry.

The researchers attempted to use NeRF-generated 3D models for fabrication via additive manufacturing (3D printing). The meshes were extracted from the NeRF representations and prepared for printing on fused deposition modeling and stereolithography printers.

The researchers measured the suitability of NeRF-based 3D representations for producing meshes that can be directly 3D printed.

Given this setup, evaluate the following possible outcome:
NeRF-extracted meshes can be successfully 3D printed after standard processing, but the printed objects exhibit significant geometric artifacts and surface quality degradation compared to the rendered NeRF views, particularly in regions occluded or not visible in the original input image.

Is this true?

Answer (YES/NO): NO